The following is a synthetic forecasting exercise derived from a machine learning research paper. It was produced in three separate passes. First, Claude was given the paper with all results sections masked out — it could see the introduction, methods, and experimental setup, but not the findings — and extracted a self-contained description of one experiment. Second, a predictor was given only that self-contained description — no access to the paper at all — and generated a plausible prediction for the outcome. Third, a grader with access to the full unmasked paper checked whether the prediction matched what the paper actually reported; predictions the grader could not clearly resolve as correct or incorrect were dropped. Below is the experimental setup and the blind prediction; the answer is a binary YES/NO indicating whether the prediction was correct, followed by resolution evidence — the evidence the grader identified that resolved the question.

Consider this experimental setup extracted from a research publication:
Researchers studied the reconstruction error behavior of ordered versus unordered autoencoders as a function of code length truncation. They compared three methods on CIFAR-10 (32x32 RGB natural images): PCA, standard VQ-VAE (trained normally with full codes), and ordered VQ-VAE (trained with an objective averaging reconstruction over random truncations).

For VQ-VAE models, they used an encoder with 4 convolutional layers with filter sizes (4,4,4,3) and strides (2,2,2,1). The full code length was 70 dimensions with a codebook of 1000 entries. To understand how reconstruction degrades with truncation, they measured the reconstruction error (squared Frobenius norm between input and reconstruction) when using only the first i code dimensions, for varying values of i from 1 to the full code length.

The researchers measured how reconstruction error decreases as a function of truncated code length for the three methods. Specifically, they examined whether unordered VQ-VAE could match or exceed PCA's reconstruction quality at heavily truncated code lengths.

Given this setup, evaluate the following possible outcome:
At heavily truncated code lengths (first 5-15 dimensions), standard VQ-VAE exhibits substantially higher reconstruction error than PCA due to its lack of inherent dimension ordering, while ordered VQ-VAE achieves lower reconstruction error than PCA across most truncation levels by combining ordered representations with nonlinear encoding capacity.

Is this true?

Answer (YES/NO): YES